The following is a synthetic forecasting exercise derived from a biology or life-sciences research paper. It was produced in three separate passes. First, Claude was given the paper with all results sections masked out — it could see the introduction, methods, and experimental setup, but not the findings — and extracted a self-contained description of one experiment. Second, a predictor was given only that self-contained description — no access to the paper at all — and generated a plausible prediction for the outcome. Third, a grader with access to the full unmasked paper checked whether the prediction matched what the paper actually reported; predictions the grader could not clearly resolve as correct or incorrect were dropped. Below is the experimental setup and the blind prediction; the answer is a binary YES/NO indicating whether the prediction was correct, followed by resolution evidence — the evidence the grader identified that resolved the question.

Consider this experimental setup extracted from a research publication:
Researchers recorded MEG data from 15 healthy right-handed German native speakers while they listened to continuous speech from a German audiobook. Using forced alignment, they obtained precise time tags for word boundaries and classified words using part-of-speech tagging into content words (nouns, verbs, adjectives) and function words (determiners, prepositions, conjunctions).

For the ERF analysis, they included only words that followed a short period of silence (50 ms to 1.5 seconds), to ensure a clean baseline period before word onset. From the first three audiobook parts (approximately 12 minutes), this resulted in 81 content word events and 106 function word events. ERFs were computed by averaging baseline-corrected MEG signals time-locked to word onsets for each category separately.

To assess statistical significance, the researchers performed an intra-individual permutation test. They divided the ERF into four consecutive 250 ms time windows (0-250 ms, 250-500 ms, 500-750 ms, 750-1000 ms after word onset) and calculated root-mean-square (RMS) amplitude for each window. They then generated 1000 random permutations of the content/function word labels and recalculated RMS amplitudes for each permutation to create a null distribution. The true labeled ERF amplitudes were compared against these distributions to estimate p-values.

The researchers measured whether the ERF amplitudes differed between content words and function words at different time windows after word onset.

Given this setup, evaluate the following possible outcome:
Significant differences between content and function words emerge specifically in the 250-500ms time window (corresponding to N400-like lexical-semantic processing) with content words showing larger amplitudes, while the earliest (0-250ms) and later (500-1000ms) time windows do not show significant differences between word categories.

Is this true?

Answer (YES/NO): NO